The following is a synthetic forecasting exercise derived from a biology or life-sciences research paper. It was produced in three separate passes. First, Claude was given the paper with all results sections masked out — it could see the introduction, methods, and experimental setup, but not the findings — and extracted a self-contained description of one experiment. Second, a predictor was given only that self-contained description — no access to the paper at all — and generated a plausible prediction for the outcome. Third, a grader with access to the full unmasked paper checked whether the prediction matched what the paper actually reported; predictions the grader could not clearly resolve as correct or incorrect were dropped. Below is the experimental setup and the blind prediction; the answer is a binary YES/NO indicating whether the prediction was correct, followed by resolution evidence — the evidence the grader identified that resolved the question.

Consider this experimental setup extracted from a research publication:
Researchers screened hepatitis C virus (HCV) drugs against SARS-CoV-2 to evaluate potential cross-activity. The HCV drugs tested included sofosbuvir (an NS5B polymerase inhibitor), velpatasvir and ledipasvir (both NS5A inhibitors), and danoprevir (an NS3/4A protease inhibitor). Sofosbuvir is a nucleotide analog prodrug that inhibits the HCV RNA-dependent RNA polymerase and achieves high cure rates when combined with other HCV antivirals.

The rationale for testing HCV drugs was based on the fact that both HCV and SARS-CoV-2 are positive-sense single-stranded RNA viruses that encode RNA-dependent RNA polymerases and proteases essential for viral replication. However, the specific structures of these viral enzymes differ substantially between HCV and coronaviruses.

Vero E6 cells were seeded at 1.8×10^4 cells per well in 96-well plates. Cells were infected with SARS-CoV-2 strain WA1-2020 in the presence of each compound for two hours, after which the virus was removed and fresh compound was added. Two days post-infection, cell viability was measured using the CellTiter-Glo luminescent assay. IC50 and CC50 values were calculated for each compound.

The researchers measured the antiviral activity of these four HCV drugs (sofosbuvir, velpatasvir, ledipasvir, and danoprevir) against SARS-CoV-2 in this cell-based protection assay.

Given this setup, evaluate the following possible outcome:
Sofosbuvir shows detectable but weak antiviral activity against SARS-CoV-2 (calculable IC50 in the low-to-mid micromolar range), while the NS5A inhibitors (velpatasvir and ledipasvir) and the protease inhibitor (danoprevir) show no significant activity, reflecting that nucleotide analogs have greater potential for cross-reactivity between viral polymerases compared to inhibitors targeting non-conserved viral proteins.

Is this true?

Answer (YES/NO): NO